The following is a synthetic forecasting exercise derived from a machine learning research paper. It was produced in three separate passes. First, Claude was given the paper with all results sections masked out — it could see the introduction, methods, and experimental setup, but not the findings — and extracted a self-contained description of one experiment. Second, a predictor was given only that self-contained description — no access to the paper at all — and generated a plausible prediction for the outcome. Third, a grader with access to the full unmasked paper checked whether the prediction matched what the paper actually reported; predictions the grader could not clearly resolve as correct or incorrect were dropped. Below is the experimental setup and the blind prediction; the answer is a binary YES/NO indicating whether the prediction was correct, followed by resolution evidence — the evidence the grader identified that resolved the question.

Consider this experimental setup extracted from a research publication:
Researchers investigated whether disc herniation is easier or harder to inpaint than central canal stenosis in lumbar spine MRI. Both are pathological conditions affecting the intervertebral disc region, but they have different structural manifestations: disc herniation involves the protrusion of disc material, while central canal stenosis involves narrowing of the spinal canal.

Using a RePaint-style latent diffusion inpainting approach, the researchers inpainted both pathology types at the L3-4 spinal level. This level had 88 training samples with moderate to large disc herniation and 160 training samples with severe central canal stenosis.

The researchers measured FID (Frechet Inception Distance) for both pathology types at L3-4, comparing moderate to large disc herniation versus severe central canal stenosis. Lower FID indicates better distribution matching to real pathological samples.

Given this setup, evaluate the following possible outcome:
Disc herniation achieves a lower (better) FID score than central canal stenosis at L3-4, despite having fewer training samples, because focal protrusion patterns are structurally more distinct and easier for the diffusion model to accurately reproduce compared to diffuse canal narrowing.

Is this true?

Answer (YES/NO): YES